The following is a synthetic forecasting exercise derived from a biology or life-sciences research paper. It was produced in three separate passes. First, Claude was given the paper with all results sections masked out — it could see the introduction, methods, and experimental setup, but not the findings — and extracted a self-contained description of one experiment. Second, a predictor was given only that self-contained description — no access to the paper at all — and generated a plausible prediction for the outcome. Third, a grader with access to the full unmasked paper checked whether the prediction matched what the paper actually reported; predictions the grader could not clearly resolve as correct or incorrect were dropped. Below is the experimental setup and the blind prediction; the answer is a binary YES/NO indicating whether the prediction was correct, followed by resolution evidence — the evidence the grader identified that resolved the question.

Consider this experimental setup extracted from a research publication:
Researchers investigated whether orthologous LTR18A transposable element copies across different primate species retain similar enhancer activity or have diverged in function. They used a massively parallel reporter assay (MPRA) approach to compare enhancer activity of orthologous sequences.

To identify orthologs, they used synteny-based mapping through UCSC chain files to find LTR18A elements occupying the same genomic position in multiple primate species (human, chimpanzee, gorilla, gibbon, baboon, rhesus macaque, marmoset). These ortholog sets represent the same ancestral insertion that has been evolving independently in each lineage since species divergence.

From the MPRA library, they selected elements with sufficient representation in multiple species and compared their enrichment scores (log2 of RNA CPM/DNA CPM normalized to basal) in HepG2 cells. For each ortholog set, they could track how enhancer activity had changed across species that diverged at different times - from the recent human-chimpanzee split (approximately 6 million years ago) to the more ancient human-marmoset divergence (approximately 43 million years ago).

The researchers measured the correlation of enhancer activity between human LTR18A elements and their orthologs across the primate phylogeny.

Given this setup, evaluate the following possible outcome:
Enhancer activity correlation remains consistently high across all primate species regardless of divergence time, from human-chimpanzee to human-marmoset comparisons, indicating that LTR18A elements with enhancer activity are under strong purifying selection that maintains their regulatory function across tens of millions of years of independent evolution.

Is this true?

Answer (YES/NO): NO